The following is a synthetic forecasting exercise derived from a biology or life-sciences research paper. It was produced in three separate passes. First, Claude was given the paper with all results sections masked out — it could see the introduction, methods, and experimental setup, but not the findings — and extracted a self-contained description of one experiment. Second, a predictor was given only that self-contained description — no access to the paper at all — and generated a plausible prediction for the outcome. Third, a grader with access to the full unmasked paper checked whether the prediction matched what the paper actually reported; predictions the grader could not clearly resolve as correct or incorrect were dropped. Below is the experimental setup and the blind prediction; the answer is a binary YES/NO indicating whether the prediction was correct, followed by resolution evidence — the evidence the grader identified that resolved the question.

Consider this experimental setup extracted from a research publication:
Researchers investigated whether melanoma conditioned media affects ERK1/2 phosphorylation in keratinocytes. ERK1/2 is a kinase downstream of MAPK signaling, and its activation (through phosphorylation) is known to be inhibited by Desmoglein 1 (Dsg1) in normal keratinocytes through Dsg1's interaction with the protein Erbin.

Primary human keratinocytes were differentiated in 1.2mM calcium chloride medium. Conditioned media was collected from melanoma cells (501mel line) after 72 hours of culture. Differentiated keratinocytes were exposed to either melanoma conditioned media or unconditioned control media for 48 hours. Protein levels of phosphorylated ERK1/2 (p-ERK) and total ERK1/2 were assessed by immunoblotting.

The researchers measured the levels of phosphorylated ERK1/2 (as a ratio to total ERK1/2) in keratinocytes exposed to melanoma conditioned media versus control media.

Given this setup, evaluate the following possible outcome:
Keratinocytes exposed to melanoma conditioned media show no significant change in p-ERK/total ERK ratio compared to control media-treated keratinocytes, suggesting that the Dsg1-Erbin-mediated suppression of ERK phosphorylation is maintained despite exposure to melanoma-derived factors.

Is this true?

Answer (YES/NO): NO